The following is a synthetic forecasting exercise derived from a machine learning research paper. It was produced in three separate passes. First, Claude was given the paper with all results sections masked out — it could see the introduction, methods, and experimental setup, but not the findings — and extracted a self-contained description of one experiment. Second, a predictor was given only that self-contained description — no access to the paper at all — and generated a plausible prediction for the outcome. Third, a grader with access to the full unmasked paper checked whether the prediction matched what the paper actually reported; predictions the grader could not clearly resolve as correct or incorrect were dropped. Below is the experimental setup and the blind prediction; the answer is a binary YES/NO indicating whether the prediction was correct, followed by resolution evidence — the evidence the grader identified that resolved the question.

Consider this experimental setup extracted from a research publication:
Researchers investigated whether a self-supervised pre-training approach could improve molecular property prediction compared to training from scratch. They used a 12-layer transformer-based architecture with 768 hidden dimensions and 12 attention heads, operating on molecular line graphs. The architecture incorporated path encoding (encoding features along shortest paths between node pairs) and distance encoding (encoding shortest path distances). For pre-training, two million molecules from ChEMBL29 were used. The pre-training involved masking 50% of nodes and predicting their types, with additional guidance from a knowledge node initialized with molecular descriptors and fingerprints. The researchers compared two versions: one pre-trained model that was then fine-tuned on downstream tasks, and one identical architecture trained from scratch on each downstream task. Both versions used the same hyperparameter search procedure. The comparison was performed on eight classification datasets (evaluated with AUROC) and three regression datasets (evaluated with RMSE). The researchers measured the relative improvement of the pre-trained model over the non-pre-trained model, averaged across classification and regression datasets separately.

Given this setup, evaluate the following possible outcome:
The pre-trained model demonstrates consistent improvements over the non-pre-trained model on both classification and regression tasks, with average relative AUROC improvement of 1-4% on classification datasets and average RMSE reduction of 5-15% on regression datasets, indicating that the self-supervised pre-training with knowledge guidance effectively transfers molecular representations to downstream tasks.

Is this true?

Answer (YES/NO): NO